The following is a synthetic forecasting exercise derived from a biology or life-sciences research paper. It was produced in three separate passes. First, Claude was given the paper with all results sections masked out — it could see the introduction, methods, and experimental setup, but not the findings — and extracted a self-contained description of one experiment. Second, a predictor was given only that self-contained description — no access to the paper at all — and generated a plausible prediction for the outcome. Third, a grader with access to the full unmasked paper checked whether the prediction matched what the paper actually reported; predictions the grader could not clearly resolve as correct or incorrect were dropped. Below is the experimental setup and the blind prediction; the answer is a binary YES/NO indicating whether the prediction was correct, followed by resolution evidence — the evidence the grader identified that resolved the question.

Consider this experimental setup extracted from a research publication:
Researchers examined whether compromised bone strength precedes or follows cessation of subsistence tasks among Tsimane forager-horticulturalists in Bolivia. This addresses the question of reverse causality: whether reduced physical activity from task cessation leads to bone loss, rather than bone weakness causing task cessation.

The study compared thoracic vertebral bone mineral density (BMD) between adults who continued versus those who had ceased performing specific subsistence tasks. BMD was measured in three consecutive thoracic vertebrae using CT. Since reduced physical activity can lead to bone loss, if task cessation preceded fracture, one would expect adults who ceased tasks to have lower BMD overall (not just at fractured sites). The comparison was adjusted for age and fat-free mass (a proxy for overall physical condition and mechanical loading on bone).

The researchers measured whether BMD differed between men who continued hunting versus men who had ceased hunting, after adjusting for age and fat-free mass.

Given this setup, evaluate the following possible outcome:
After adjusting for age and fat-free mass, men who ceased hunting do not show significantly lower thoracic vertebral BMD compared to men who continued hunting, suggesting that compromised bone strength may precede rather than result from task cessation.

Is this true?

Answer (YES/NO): YES